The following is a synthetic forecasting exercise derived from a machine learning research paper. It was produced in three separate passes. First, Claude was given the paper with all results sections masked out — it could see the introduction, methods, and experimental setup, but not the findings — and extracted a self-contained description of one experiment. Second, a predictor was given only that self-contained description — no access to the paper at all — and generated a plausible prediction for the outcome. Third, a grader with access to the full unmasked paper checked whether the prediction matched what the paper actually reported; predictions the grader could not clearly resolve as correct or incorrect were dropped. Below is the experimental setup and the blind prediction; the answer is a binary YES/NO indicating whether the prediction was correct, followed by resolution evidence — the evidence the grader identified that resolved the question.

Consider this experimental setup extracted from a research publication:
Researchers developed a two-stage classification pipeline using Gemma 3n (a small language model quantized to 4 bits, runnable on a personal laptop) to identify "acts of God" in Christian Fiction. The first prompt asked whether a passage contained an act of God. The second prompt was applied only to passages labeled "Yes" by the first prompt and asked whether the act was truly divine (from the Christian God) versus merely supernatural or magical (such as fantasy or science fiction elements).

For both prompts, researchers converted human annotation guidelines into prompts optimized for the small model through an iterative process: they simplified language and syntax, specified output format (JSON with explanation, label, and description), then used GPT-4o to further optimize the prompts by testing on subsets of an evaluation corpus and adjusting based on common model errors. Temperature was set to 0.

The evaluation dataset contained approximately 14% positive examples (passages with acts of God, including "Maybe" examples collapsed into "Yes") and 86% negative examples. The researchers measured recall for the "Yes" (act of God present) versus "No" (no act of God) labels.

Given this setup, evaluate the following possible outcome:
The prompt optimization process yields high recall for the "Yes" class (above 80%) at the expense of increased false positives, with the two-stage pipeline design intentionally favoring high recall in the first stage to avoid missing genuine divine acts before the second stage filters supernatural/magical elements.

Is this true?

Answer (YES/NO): YES